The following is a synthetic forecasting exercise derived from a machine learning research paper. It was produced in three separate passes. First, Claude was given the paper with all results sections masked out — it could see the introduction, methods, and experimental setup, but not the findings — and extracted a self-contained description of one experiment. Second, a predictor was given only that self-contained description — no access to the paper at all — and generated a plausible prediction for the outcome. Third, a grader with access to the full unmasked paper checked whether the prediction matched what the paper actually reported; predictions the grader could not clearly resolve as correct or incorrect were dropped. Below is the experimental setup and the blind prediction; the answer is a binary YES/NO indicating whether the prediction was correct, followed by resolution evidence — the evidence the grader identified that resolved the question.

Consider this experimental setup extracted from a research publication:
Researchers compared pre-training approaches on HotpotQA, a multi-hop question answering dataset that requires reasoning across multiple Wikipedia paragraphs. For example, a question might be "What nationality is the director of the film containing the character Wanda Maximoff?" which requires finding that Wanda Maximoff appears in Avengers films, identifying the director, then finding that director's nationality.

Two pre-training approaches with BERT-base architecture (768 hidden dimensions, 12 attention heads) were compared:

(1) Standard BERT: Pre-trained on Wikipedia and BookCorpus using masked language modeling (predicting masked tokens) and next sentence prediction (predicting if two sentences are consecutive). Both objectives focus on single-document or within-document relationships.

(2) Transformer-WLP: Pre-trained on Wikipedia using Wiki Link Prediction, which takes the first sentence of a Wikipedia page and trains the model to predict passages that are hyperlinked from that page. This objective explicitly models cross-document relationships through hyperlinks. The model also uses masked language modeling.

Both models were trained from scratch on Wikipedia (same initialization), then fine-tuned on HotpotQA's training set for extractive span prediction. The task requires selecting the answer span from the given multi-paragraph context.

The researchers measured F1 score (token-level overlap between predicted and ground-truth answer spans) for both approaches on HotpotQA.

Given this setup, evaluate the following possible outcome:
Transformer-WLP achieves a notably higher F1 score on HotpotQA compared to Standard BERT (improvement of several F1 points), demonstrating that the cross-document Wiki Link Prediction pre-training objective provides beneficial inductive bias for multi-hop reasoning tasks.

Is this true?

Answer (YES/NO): NO